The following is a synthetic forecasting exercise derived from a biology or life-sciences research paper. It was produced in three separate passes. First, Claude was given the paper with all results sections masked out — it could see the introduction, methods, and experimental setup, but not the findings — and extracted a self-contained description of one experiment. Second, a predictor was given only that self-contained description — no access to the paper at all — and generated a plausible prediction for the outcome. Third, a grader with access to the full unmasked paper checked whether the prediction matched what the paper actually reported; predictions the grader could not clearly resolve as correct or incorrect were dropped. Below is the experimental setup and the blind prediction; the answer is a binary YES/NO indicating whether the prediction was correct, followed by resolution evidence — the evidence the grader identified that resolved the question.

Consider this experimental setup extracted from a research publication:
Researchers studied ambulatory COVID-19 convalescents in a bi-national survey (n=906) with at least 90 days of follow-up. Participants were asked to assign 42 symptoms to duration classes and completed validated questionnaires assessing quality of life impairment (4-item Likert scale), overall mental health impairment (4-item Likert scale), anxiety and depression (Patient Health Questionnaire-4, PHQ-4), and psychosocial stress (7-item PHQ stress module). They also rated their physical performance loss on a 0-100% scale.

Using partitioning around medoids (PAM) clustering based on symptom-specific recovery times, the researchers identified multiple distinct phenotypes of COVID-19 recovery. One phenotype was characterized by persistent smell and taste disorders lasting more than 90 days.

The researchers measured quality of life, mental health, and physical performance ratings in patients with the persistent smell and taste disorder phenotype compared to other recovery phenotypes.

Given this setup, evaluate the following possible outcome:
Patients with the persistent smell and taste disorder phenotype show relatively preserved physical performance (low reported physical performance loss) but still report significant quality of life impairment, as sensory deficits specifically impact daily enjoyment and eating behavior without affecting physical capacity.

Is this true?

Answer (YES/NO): NO